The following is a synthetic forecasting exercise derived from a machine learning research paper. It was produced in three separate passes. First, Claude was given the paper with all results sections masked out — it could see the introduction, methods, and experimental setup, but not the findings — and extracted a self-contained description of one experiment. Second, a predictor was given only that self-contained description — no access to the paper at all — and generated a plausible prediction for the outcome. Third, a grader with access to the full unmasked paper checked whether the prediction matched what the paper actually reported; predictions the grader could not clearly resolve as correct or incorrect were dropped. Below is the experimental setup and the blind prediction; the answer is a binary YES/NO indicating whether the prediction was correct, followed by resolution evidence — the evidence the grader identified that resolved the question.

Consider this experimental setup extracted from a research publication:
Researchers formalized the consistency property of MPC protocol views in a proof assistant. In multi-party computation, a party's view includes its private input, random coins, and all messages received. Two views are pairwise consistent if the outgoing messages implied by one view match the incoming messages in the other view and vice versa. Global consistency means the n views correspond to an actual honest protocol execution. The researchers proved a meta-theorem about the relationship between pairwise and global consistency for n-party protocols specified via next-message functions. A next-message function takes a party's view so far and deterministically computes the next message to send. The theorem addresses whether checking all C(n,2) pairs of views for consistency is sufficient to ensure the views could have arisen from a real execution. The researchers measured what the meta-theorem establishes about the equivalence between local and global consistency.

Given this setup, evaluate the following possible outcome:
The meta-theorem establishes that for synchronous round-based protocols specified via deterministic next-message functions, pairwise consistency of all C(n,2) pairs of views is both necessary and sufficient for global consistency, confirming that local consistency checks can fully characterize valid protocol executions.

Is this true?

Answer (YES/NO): YES